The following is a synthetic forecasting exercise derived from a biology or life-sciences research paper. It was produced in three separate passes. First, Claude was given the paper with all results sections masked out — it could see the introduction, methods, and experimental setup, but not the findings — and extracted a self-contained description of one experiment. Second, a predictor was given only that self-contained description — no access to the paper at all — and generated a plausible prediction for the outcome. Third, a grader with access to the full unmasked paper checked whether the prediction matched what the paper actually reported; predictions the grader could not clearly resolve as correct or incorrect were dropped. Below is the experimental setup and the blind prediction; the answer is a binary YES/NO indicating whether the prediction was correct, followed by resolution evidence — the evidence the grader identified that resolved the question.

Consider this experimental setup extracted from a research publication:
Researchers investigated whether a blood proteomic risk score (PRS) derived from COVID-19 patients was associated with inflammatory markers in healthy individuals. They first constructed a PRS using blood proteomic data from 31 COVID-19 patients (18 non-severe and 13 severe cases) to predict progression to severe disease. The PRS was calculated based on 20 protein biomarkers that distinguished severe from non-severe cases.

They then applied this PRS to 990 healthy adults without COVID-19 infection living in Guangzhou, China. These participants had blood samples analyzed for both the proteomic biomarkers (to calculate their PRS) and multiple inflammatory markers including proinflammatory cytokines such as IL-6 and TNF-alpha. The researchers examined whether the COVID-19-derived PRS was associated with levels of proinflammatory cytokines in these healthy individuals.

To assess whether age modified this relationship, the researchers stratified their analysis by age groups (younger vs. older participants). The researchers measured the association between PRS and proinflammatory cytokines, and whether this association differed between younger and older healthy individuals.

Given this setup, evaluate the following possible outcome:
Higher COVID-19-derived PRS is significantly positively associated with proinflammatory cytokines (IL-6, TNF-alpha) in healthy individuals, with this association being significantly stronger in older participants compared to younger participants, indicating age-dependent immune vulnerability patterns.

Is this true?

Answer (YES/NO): NO